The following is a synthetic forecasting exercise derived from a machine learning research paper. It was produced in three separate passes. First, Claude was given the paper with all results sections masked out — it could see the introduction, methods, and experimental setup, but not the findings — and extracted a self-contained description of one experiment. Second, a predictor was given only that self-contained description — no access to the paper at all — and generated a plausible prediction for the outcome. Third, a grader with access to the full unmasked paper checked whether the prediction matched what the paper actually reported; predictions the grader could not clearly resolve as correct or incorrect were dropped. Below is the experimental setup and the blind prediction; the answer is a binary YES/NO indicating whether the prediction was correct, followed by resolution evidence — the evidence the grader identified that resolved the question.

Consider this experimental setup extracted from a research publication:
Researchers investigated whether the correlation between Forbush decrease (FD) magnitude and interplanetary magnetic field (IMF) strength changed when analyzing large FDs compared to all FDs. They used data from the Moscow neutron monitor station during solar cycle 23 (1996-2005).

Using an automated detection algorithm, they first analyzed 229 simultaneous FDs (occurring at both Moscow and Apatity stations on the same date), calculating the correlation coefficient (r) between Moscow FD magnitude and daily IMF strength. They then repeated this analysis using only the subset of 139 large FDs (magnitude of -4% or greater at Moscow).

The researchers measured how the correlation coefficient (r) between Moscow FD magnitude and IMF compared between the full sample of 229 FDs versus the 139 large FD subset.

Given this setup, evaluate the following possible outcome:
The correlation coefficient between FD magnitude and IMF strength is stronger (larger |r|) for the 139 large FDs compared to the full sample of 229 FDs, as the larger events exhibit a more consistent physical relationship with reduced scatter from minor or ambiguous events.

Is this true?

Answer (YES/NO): YES